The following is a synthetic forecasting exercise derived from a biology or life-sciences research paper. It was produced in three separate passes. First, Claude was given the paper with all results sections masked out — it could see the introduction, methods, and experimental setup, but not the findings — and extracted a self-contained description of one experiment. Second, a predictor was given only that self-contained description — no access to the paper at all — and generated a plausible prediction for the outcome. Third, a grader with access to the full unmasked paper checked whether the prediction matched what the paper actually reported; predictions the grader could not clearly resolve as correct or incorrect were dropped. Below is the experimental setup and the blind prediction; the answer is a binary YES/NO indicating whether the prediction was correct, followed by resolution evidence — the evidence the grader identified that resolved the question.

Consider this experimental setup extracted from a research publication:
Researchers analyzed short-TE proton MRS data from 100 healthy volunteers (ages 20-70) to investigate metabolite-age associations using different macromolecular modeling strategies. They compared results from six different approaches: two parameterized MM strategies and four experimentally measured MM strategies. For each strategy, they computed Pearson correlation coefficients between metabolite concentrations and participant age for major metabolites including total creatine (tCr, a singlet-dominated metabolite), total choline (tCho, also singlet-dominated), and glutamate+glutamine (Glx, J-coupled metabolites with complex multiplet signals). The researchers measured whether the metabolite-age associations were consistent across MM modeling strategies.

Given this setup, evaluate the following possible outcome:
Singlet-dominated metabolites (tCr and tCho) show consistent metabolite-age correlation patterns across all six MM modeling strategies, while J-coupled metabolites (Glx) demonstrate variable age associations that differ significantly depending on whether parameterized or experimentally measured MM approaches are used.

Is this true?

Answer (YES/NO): NO